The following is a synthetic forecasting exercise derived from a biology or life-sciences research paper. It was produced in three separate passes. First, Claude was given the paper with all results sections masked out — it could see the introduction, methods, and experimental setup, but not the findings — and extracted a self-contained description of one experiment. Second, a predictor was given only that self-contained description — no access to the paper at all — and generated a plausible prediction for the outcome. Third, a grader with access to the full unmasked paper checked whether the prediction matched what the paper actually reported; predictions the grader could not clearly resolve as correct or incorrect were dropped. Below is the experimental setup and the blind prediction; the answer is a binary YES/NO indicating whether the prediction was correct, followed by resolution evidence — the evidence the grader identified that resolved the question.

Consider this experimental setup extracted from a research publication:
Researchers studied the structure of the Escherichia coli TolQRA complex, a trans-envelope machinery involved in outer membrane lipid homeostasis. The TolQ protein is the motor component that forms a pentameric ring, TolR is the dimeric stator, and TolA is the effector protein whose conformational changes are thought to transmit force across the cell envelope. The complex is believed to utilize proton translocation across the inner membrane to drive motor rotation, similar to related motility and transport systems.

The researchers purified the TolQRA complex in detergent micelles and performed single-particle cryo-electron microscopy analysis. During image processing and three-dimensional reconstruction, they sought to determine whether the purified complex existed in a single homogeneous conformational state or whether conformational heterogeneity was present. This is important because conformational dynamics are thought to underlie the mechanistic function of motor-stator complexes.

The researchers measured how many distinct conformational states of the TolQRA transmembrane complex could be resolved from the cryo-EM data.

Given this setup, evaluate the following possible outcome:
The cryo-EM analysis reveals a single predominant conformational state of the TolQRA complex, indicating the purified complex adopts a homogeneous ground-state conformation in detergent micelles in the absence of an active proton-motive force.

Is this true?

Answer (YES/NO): NO